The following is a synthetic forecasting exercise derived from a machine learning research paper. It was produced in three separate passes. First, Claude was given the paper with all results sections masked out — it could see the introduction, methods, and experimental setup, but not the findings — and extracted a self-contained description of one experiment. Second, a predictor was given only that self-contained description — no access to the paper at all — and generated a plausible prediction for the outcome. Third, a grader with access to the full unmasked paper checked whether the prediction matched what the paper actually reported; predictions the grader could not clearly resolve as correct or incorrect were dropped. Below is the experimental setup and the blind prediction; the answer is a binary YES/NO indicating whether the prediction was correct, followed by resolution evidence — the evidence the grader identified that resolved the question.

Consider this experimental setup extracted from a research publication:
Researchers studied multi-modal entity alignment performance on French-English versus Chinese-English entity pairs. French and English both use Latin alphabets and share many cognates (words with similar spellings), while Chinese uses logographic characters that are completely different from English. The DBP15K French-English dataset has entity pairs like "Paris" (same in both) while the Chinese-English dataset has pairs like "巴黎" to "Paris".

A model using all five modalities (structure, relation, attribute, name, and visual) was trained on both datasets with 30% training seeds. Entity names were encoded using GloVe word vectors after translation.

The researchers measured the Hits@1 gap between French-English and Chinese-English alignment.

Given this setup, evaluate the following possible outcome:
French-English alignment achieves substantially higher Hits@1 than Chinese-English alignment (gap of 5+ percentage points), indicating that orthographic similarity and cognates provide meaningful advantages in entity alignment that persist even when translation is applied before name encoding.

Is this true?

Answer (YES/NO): NO